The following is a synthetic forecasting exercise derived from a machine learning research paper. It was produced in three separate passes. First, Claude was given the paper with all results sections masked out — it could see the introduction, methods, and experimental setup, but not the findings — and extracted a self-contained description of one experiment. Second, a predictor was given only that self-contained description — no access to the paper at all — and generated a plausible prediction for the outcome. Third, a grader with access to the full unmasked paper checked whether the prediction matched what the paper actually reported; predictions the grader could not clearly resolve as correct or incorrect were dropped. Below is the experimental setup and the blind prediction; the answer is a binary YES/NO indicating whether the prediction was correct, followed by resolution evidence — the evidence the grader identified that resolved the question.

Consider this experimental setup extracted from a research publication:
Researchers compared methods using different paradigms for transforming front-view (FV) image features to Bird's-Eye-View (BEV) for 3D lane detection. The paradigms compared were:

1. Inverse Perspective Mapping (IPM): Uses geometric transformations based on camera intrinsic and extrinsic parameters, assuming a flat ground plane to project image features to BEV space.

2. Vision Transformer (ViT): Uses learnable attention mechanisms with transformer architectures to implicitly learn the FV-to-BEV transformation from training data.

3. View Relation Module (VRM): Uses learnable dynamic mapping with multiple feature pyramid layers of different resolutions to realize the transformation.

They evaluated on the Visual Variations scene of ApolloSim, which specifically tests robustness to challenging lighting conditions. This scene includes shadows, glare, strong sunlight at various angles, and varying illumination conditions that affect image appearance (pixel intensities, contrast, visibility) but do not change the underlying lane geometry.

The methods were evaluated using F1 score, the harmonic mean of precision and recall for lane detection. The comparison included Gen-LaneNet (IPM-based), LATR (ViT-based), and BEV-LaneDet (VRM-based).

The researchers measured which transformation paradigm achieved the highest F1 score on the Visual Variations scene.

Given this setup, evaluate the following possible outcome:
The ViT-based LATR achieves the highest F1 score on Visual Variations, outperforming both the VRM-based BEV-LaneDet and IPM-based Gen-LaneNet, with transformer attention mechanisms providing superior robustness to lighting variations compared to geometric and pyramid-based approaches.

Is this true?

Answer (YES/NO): NO